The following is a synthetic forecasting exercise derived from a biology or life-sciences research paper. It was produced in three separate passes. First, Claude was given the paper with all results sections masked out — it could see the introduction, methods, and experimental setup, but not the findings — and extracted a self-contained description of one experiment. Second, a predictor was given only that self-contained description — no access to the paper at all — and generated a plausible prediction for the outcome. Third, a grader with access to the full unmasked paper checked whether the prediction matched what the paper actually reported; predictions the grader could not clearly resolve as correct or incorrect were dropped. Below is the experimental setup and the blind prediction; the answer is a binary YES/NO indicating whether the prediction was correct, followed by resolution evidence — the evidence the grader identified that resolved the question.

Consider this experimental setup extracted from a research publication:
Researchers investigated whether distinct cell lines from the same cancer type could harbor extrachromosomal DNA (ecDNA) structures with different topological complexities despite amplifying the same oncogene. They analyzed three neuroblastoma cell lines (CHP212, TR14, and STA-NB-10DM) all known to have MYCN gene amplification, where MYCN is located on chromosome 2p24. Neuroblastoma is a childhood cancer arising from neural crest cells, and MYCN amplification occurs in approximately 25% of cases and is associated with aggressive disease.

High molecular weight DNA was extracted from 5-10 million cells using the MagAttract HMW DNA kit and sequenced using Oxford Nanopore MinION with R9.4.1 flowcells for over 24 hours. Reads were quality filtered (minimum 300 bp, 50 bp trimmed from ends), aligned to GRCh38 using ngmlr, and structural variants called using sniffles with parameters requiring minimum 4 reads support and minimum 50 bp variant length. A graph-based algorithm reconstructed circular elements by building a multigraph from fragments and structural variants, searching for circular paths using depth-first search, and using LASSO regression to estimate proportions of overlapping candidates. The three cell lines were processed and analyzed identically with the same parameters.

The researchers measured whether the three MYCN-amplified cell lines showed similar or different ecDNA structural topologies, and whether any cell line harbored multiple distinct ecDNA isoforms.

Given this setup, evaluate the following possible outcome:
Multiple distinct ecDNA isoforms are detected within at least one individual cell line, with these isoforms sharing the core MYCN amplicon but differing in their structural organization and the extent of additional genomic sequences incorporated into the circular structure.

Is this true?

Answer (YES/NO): NO